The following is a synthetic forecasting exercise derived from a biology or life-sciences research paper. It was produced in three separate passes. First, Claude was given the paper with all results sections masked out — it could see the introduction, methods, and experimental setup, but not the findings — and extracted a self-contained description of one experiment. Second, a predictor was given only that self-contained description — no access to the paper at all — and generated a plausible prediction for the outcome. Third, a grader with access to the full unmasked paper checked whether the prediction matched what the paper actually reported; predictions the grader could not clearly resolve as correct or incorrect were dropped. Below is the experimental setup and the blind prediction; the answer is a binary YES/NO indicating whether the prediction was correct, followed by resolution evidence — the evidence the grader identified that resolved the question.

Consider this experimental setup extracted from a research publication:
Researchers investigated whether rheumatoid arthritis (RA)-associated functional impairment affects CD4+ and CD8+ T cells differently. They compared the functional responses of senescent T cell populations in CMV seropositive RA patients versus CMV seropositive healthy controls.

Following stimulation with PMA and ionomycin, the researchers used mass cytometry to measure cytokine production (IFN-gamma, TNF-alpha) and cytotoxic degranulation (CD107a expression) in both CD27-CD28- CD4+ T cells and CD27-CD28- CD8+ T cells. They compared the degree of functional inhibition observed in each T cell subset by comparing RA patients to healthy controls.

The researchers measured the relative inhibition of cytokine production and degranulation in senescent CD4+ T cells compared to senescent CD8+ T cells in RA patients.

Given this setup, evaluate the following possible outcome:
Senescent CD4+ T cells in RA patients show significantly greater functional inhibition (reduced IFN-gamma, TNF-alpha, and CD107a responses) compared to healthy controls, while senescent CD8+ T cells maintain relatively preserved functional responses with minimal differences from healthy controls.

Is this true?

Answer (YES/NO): YES